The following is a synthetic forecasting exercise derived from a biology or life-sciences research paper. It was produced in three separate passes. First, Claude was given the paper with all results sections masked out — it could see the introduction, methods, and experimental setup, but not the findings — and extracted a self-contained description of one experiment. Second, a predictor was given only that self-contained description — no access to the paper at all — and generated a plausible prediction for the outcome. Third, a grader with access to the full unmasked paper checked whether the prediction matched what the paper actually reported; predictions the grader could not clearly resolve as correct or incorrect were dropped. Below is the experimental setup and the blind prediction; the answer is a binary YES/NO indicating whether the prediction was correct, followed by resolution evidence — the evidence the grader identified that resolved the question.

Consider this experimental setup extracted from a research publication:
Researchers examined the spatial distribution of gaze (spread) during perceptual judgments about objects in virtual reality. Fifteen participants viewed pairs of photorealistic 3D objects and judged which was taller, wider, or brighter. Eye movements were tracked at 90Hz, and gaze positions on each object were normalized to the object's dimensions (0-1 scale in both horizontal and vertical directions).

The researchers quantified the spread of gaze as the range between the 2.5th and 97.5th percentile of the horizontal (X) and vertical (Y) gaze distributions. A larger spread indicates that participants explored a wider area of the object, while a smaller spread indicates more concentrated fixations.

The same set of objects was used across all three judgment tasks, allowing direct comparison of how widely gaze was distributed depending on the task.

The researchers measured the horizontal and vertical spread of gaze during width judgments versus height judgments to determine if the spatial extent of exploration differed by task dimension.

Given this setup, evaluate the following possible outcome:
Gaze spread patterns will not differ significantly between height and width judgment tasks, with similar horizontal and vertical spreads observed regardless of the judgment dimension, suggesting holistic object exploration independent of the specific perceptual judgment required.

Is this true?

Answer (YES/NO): NO